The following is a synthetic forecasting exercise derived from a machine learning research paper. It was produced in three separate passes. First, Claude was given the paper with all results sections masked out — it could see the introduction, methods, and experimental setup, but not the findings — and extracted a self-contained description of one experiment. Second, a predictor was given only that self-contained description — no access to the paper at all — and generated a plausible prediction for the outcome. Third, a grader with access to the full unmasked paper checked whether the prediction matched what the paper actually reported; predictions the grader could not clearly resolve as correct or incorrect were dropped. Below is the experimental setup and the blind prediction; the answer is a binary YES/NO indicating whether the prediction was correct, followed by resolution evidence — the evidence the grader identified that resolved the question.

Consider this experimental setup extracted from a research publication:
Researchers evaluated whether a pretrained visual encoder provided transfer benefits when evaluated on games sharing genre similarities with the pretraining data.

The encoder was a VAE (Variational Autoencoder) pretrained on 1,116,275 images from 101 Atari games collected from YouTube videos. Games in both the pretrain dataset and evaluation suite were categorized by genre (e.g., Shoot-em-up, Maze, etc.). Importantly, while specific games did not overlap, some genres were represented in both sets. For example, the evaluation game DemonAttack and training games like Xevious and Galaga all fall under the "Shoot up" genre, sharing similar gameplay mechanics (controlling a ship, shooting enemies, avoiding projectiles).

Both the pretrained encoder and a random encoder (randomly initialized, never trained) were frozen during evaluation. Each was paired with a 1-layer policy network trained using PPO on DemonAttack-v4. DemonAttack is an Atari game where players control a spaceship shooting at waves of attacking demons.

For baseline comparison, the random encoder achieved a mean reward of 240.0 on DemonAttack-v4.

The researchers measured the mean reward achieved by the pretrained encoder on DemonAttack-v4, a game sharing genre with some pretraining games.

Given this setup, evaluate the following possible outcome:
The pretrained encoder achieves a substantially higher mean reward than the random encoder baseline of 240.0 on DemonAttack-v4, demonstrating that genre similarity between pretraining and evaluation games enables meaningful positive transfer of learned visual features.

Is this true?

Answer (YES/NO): YES